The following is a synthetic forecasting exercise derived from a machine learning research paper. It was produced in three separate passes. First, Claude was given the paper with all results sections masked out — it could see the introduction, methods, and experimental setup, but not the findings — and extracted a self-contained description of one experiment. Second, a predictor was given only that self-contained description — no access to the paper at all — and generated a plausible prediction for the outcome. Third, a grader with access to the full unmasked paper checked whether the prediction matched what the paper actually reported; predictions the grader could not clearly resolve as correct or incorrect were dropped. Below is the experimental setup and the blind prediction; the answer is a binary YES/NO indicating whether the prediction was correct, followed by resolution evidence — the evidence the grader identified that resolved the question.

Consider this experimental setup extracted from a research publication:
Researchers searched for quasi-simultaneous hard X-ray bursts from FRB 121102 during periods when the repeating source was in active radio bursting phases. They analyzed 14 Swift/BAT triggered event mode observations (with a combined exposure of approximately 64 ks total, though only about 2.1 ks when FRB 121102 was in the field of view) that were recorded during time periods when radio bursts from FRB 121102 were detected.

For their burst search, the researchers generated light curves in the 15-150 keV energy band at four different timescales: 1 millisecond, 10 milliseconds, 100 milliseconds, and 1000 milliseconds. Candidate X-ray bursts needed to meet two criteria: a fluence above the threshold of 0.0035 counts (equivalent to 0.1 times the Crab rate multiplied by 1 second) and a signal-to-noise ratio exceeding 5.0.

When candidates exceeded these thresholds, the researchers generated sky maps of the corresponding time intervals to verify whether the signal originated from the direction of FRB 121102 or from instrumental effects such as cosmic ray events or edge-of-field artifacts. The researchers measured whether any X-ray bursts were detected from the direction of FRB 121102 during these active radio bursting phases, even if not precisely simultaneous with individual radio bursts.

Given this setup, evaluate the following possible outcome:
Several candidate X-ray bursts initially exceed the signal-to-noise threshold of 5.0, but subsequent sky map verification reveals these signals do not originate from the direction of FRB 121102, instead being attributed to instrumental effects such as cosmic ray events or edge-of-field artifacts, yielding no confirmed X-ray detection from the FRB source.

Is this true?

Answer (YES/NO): NO